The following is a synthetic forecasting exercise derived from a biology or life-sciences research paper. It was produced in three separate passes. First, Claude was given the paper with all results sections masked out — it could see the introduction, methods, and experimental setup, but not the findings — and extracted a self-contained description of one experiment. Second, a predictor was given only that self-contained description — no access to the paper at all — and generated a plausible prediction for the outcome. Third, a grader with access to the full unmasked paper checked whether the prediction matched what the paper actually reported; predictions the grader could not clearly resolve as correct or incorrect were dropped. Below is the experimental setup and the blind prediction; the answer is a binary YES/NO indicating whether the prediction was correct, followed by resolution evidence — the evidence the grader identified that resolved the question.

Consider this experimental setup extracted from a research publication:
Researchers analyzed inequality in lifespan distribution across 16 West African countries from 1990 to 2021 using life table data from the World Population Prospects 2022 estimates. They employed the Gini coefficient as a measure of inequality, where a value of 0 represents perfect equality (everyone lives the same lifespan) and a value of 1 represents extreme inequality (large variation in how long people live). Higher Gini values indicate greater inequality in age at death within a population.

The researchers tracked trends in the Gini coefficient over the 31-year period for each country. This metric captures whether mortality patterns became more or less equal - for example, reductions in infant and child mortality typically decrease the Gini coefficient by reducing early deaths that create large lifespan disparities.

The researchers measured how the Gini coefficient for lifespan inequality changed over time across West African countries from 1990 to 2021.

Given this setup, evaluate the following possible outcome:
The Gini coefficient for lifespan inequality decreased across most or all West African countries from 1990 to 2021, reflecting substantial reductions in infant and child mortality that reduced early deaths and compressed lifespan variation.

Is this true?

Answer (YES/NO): YES